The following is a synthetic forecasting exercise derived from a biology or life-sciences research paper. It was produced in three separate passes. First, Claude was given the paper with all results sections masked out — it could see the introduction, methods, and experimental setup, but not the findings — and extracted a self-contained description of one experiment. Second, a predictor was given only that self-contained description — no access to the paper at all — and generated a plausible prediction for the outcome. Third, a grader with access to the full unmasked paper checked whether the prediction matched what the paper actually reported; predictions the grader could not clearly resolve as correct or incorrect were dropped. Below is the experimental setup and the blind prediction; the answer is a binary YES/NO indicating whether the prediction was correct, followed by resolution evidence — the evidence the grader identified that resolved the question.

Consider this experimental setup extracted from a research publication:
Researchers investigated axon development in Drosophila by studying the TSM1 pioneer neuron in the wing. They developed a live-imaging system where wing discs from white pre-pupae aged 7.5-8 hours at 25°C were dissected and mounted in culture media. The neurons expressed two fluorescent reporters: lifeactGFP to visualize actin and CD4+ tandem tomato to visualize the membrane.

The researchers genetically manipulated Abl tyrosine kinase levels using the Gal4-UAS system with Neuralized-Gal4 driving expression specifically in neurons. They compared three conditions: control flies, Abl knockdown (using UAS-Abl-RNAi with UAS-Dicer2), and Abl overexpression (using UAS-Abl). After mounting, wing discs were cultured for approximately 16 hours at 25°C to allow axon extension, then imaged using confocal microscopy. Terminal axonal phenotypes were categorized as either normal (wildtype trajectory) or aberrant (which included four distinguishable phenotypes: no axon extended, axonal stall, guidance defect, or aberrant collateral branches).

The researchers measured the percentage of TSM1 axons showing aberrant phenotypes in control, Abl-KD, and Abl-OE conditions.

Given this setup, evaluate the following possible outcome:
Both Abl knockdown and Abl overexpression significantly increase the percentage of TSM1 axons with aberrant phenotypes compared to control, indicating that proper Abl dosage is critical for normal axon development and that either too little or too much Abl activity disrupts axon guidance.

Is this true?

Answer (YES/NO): YES